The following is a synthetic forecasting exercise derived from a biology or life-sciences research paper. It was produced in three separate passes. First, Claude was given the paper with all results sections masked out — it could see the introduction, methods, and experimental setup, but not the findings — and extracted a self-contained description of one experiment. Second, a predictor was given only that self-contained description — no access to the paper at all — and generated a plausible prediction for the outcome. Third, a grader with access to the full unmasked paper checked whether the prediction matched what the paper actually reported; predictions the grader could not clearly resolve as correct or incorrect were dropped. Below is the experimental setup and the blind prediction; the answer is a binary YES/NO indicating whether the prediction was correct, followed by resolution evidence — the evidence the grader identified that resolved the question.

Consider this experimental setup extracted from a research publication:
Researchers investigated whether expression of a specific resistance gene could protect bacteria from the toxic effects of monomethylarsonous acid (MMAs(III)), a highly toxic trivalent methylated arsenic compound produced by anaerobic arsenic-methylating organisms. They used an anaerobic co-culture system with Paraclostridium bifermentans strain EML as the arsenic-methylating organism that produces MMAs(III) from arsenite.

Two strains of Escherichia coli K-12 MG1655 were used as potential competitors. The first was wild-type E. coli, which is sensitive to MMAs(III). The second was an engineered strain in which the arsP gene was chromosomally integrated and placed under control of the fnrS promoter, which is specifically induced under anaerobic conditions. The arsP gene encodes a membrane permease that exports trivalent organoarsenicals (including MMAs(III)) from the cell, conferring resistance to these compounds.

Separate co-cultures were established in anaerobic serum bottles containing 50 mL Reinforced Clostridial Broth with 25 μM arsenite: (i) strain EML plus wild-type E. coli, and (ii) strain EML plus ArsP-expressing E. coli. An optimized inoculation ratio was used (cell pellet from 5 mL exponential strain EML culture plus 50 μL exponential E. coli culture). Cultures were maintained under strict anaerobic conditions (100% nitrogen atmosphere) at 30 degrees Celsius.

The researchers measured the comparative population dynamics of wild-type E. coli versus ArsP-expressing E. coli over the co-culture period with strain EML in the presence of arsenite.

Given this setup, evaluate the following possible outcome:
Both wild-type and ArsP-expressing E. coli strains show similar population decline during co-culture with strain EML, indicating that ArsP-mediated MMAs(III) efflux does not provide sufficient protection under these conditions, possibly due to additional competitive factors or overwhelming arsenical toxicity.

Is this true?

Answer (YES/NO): NO